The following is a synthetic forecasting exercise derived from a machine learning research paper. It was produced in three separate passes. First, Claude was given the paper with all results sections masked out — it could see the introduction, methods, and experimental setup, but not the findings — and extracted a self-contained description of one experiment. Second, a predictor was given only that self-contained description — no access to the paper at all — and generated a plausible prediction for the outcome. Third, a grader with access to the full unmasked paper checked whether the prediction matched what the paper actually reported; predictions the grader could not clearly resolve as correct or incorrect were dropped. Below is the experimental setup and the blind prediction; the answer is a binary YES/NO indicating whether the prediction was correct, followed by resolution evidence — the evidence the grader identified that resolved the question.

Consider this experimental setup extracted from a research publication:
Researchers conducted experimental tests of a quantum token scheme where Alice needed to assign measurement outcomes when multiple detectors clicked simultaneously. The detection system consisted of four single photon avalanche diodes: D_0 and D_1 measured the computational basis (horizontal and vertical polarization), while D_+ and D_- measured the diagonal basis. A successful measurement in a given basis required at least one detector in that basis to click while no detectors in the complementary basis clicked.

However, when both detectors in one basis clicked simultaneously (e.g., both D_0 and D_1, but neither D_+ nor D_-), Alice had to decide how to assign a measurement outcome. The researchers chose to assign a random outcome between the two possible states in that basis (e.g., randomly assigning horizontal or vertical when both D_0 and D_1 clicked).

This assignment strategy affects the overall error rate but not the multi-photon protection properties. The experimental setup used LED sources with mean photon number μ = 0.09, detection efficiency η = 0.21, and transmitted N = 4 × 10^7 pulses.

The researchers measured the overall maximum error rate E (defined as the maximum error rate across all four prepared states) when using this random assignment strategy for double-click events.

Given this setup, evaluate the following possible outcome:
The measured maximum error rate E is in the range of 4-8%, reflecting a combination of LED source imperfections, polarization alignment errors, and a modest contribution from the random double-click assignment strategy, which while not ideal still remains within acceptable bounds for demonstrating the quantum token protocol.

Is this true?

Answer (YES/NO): YES